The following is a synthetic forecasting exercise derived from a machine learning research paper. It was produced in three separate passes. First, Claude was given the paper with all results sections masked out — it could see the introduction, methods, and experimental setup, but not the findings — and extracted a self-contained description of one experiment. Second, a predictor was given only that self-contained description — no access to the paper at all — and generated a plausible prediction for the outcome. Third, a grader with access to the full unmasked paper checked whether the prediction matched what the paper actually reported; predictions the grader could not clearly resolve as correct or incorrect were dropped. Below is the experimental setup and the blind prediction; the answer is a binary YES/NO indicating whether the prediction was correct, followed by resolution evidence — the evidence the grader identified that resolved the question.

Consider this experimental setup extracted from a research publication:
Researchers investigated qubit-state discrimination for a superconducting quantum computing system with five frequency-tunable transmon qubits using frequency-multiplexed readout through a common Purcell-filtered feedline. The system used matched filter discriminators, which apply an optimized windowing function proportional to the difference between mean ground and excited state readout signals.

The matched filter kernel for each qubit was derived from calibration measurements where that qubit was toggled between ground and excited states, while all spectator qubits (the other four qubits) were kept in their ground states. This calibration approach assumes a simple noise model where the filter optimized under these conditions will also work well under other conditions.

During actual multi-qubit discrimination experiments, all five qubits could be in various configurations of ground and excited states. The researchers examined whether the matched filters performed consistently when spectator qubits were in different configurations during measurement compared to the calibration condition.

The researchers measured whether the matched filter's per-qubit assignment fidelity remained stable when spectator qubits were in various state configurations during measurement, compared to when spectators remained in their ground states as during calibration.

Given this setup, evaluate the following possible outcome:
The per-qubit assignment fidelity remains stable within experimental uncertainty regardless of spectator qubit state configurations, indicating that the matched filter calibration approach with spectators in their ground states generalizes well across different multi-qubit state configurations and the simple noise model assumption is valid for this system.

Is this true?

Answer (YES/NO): NO